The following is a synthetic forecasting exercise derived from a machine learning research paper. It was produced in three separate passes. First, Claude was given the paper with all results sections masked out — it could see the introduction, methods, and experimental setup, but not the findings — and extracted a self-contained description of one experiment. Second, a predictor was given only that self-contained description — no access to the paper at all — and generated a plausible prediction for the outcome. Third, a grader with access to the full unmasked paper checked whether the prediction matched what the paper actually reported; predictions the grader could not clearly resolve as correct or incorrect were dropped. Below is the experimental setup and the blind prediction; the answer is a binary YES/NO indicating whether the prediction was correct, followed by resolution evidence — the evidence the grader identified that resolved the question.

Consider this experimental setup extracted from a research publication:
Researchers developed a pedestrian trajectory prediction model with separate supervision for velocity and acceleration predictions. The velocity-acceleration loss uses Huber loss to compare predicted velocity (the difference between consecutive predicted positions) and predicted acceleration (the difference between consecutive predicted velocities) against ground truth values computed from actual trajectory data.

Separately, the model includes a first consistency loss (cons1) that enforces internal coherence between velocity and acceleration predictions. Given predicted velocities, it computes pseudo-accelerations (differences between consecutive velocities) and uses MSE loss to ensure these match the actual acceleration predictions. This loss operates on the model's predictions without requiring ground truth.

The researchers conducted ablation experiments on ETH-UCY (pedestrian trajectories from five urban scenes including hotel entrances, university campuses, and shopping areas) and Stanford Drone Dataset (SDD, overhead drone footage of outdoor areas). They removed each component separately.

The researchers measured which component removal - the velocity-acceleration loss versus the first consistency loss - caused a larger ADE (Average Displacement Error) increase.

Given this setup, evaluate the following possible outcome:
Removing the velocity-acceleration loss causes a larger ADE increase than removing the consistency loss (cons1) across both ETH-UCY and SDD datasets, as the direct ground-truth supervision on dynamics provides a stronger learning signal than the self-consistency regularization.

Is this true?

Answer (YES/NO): YES